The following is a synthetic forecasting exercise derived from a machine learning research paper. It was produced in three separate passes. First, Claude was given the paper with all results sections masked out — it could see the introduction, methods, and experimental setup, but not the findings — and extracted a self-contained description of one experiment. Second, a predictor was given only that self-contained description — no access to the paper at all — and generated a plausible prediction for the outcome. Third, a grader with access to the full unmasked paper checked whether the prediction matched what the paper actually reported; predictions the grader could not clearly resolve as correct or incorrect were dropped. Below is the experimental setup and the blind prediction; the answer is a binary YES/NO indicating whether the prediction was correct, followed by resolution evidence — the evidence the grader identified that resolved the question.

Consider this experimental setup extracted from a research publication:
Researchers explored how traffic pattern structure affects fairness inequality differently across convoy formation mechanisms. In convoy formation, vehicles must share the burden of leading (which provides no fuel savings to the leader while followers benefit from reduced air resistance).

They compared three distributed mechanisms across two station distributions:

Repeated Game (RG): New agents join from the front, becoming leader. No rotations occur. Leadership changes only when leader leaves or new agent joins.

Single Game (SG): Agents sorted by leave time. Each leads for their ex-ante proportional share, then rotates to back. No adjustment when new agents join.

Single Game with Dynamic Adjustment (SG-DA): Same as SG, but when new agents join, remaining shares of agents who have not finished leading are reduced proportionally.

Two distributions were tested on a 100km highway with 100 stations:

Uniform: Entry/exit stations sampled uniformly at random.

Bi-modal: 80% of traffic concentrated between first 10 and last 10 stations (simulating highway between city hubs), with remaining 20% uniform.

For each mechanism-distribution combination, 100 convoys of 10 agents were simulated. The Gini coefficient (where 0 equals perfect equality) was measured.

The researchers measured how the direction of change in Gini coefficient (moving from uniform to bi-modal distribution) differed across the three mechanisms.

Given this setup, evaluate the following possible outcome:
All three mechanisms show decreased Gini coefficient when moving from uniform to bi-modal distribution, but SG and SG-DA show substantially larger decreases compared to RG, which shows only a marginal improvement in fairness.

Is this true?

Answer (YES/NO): NO